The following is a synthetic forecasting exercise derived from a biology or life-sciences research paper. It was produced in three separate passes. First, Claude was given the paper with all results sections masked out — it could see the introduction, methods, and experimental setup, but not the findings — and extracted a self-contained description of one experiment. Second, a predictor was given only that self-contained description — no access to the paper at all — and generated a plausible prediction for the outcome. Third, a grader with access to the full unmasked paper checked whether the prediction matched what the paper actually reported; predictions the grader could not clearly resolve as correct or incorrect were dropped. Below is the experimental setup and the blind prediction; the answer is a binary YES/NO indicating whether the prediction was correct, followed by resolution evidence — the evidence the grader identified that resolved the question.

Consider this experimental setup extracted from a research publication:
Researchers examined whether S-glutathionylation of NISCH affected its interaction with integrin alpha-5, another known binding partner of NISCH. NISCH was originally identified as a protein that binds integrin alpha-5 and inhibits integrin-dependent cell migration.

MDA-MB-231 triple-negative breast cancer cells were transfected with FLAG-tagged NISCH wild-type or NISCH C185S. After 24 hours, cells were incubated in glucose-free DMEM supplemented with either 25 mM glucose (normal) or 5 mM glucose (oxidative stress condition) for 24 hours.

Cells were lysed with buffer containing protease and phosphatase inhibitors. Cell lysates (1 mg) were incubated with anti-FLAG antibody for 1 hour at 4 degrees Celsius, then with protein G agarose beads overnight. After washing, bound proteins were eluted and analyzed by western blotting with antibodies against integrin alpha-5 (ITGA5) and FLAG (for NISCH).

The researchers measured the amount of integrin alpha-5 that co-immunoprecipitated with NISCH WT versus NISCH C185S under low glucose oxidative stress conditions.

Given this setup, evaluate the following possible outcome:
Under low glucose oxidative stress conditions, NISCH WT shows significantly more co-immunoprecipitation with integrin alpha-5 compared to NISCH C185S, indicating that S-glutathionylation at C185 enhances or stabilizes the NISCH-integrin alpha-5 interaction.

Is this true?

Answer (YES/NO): NO